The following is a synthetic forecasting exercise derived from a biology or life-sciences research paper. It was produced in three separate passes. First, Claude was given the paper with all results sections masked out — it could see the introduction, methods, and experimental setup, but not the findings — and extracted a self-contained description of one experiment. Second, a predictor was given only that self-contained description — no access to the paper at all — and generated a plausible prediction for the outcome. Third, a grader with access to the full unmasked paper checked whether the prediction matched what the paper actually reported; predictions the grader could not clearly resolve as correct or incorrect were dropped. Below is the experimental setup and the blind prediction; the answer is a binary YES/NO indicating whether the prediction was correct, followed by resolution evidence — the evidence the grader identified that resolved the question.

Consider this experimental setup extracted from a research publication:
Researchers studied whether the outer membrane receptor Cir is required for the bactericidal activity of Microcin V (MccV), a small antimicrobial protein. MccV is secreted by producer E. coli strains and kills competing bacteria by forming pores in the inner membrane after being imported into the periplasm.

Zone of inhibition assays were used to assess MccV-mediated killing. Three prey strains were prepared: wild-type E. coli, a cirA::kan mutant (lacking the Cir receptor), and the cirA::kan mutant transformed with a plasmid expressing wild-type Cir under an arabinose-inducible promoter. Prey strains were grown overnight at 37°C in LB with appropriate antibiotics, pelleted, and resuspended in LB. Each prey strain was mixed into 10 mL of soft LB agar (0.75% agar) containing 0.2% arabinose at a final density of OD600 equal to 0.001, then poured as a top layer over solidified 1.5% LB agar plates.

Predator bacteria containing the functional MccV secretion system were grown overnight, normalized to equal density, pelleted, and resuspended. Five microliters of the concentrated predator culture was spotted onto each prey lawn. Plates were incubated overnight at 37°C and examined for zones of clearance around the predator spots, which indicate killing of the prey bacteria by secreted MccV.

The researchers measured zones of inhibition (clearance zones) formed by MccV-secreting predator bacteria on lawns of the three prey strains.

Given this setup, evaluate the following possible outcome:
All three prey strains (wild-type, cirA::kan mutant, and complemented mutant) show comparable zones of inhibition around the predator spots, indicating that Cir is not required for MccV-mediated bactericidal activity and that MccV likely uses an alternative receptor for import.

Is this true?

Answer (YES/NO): NO